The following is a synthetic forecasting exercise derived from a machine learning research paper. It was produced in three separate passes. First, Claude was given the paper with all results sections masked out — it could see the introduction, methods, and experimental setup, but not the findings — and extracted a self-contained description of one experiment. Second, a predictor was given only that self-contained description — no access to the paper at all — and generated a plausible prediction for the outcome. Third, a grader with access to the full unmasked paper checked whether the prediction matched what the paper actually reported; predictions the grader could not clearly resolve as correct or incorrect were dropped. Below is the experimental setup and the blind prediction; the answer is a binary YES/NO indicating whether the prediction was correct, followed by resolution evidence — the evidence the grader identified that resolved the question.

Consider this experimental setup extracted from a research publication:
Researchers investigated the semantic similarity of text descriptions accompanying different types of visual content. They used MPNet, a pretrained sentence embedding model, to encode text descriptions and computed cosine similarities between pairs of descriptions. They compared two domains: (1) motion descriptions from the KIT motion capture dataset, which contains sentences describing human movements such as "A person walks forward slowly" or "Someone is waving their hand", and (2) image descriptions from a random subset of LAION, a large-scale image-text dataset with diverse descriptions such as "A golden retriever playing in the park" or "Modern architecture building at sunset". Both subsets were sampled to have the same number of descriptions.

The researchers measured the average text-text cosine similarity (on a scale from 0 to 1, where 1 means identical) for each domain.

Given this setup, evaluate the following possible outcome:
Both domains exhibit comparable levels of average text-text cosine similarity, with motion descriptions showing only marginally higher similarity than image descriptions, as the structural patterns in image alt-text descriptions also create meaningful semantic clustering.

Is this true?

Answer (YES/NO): NO